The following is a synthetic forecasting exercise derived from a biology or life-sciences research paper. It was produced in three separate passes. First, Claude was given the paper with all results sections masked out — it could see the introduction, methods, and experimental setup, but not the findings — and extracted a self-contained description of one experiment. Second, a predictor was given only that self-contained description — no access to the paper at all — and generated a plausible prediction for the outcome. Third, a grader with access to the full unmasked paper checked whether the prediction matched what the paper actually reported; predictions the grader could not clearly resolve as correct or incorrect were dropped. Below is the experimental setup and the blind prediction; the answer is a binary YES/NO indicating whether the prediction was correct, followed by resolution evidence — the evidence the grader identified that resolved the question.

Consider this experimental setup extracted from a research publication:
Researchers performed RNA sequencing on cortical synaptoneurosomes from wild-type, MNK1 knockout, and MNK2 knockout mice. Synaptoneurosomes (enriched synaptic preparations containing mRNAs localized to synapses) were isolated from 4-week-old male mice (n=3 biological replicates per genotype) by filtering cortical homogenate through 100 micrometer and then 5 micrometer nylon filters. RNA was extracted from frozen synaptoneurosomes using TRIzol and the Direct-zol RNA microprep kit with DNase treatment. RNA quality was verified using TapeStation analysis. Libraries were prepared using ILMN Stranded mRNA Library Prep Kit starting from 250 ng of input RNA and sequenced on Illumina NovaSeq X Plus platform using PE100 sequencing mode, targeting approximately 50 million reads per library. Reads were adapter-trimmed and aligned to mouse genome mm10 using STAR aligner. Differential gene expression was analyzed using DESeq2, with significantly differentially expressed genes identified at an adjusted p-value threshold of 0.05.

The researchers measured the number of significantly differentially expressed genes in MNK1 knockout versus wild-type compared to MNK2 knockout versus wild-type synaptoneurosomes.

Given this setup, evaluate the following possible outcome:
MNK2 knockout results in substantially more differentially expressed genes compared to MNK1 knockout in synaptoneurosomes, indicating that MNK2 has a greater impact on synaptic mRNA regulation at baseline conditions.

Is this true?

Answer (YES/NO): NO